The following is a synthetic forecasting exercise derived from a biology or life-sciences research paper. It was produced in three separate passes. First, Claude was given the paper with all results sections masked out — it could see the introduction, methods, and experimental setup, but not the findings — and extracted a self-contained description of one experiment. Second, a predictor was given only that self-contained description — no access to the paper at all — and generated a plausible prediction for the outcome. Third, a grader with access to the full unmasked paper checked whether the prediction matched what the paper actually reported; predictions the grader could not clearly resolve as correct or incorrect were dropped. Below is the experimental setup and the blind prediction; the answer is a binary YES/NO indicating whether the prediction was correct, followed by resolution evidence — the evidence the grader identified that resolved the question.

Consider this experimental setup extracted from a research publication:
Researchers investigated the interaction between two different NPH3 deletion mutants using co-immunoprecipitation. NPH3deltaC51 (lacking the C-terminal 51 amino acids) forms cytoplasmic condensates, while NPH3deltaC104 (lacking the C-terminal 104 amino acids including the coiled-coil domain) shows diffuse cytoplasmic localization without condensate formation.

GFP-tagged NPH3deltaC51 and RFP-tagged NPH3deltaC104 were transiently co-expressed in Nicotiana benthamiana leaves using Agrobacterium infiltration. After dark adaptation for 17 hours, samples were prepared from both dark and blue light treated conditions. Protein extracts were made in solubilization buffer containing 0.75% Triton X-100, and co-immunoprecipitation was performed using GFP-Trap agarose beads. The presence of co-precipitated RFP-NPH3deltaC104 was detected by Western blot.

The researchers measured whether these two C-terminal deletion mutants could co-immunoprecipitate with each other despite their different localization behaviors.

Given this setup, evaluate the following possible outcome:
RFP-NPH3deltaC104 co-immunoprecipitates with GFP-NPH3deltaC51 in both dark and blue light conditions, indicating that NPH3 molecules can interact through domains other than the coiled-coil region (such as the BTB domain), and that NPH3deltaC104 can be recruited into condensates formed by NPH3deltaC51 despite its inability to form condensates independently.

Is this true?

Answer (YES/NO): NO